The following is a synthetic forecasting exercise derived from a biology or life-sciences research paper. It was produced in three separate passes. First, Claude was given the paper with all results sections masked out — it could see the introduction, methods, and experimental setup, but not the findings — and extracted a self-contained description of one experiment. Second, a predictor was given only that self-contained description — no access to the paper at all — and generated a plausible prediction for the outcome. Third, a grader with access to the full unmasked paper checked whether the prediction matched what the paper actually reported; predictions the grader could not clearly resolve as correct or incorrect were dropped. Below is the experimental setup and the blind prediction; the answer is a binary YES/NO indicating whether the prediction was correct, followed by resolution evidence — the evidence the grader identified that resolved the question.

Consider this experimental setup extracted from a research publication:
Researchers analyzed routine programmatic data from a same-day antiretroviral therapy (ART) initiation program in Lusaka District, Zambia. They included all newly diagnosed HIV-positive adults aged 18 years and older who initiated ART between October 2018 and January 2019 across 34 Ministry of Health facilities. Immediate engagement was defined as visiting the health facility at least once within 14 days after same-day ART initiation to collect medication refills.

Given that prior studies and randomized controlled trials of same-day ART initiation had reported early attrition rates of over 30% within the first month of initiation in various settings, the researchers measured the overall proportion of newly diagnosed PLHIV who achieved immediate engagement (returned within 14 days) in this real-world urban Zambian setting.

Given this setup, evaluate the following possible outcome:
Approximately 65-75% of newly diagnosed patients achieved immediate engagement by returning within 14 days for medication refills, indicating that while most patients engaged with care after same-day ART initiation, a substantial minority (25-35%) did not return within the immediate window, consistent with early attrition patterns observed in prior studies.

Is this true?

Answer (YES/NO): NO